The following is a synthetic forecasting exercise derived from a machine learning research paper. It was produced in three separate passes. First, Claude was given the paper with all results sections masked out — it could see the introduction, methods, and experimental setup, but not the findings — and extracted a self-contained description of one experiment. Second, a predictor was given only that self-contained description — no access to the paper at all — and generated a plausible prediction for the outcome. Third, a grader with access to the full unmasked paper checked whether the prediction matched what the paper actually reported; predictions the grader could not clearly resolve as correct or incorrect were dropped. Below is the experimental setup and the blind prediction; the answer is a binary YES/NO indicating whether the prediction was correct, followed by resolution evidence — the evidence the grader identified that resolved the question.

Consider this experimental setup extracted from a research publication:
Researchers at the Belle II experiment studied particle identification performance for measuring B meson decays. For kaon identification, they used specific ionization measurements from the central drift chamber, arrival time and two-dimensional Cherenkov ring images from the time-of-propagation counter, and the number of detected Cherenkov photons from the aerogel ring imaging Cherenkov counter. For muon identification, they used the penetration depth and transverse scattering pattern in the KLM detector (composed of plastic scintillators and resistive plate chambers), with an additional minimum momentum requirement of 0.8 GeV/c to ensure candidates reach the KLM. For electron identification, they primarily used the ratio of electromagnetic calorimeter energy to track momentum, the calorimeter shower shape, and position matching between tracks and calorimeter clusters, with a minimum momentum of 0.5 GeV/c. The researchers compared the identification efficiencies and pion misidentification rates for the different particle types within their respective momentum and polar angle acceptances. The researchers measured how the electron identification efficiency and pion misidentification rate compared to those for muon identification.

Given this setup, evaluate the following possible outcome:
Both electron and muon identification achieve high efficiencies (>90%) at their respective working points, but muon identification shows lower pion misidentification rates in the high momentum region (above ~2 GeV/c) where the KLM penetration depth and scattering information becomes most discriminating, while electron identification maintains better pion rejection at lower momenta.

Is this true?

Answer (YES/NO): NO